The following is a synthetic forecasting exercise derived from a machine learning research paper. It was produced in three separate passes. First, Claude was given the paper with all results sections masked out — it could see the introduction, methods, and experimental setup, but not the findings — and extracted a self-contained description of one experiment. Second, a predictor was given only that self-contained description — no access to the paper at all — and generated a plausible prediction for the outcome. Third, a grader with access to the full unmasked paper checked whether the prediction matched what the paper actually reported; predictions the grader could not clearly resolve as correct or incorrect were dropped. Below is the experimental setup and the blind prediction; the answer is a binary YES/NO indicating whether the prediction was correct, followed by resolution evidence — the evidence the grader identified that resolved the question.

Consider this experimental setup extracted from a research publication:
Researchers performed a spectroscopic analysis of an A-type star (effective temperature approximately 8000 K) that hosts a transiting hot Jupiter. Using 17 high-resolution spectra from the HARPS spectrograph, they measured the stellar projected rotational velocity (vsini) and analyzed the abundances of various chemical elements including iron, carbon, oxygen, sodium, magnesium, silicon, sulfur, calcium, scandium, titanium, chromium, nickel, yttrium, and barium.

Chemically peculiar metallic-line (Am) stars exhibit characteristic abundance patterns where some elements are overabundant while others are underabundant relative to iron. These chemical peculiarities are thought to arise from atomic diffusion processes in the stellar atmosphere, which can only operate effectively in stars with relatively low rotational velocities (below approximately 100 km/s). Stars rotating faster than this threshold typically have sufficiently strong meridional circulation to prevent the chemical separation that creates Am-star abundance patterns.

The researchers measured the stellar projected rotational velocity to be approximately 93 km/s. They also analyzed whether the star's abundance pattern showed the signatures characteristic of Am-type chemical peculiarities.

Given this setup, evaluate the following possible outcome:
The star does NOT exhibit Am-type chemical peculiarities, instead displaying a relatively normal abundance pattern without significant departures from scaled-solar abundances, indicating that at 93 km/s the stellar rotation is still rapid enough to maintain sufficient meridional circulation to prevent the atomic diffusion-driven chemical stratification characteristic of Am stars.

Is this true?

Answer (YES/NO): NO